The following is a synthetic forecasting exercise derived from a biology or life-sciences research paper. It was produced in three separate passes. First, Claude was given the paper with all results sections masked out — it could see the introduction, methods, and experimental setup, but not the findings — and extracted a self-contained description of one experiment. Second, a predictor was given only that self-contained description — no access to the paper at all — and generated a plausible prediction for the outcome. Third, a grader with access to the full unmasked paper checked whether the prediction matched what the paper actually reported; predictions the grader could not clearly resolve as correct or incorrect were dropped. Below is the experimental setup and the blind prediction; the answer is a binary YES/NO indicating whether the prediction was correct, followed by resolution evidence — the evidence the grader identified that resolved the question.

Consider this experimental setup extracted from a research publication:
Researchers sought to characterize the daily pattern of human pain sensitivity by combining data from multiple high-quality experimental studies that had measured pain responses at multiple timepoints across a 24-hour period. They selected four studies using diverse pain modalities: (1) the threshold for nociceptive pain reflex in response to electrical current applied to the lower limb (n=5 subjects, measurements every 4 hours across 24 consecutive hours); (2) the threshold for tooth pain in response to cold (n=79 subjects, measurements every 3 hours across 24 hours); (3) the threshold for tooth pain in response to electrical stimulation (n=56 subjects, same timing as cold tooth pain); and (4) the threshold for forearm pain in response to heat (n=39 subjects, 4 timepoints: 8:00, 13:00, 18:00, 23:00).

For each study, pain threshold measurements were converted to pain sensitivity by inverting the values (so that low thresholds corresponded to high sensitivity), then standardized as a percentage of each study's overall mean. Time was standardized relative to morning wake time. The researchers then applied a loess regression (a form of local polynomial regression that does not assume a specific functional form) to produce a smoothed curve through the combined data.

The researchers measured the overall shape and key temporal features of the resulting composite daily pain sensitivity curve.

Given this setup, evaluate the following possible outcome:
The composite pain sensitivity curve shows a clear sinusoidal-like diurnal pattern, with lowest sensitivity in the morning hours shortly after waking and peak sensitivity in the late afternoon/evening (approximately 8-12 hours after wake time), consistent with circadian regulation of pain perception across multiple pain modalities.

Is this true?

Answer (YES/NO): NO